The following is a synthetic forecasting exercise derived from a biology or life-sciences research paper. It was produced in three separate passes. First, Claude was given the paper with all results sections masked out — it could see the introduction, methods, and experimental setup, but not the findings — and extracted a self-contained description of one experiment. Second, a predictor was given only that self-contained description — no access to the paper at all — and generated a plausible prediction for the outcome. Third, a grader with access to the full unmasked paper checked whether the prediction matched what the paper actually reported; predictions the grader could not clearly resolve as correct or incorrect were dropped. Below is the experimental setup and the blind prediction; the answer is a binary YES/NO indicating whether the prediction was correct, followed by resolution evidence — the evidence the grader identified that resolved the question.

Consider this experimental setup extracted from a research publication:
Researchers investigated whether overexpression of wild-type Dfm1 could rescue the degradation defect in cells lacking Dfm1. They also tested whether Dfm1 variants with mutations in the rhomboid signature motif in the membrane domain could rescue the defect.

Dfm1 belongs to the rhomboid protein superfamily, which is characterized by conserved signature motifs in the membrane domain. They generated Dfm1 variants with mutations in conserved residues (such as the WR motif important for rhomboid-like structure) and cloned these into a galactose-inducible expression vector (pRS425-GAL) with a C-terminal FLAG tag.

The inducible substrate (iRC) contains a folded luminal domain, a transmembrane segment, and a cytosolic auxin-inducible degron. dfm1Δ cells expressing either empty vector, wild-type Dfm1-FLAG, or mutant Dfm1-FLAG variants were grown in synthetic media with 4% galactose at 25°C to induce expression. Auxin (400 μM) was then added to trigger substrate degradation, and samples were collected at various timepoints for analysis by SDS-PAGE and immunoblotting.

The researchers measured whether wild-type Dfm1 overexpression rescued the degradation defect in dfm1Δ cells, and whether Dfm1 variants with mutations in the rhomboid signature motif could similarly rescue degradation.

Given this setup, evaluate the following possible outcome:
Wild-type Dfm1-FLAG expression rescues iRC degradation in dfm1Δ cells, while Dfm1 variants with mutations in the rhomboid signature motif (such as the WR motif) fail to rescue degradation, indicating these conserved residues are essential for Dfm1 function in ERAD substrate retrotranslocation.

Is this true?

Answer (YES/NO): YES